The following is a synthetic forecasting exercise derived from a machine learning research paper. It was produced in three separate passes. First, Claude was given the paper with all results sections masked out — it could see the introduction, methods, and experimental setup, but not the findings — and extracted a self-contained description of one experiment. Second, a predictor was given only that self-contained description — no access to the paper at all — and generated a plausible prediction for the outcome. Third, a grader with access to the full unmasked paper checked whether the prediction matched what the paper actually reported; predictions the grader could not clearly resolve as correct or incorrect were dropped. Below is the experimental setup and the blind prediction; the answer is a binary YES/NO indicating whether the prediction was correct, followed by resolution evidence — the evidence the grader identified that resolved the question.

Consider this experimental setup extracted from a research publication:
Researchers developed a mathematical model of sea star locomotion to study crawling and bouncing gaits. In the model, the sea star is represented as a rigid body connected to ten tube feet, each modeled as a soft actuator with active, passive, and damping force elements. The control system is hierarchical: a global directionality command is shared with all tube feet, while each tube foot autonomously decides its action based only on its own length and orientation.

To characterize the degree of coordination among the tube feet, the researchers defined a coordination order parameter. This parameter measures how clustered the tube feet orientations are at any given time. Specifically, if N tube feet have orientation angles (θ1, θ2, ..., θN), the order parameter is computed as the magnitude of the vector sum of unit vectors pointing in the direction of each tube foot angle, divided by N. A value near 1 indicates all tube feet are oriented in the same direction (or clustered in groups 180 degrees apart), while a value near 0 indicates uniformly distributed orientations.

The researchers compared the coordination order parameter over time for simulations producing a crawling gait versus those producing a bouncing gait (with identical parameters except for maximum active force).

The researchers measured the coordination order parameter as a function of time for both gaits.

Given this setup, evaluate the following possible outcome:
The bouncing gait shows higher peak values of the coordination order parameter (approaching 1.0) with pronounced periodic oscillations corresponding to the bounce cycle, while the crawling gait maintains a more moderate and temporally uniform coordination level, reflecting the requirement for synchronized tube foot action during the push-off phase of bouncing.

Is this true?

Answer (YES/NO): NO